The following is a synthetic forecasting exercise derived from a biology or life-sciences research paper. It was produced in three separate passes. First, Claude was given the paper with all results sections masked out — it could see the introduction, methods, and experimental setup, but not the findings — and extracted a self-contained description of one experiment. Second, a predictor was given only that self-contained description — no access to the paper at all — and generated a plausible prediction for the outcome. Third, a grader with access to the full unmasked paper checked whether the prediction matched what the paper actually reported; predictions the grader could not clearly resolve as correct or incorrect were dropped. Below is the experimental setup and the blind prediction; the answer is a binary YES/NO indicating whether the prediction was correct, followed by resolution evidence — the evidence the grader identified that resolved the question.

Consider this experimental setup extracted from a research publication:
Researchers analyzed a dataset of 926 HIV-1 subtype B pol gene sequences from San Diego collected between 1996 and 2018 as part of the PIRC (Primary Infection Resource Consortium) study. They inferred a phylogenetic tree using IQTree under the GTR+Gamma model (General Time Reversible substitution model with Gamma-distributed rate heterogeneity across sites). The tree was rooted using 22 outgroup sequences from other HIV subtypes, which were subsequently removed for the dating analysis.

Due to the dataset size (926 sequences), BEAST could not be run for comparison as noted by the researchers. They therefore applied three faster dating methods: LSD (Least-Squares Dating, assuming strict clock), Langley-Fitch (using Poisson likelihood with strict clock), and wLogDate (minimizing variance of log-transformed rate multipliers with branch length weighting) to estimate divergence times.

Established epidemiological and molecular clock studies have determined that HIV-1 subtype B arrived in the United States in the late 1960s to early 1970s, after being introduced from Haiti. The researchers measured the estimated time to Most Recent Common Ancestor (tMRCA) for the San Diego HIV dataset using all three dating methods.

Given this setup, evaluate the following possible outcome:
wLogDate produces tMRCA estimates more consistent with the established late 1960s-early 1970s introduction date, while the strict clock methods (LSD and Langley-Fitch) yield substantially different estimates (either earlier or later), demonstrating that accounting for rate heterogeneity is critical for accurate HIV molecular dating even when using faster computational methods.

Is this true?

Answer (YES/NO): NO